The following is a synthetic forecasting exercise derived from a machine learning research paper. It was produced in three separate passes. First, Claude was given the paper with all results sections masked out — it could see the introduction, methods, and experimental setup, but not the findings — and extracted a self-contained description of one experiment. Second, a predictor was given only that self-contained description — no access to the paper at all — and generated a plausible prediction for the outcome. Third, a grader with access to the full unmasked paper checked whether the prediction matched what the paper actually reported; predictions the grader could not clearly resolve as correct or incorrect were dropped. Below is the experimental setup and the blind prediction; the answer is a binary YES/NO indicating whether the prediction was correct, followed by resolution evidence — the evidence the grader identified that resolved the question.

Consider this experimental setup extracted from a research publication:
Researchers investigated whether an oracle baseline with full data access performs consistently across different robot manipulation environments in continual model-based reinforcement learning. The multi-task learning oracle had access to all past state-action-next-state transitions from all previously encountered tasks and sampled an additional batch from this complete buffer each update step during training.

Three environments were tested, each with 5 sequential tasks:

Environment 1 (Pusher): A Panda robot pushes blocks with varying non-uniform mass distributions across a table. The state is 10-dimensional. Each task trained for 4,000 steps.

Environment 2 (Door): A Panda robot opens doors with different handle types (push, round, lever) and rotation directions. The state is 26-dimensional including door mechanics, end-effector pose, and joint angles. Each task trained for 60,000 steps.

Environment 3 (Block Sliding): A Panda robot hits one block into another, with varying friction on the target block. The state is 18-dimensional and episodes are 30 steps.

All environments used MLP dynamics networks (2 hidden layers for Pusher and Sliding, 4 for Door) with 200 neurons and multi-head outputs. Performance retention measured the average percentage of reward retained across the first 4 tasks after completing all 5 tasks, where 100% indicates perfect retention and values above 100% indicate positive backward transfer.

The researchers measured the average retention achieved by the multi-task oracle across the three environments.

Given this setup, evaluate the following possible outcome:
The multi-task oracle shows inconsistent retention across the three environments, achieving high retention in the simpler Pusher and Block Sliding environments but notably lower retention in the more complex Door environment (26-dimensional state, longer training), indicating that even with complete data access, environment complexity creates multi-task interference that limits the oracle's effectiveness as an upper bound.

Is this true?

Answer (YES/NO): YES